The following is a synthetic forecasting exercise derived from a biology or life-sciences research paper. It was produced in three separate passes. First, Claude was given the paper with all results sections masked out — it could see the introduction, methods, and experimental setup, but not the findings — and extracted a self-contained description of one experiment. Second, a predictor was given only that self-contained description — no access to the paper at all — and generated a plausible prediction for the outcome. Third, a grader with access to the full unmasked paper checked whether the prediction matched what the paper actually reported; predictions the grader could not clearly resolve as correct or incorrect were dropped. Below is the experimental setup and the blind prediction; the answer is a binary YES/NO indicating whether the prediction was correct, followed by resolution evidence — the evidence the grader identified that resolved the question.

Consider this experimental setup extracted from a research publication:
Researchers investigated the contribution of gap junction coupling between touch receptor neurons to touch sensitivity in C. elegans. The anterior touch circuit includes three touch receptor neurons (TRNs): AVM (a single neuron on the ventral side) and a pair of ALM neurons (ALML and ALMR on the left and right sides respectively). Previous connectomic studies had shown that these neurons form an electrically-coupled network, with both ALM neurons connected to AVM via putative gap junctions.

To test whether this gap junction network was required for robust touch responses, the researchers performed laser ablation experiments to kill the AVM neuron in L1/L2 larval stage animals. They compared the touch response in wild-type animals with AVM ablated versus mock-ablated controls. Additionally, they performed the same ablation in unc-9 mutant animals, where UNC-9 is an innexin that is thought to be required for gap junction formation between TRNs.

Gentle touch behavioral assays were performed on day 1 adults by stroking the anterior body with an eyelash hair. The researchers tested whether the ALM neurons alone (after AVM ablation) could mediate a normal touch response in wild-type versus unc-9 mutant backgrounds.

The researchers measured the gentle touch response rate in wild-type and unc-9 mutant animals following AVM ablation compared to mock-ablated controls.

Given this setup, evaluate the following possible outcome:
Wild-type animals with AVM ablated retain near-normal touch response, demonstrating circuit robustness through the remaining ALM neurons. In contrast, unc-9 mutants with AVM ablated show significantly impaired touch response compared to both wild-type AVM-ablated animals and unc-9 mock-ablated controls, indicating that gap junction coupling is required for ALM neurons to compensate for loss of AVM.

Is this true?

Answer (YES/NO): NO